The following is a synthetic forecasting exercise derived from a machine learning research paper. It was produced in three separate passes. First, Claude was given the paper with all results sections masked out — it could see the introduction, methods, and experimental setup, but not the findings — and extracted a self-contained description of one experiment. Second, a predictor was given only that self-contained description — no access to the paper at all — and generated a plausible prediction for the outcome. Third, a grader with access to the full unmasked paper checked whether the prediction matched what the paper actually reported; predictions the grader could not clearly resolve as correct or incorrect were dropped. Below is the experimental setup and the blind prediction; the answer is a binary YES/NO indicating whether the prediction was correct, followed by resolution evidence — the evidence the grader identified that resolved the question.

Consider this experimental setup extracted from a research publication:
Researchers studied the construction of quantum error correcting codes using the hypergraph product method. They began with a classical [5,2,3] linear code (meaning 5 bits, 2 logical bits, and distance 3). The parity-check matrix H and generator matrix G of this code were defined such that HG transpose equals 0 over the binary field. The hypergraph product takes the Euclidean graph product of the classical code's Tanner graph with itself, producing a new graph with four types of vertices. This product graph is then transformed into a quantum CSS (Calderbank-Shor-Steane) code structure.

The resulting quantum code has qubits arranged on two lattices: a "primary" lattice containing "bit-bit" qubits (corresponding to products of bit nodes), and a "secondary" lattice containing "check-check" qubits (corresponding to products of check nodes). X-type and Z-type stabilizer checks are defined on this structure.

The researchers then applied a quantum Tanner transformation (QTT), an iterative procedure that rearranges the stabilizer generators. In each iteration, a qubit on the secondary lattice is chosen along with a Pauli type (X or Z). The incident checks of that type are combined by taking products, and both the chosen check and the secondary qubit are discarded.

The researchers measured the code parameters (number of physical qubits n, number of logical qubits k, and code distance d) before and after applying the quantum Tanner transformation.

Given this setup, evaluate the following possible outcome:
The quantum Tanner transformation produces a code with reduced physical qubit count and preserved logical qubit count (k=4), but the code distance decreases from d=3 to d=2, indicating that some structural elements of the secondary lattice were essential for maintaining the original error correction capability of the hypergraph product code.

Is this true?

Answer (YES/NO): NO